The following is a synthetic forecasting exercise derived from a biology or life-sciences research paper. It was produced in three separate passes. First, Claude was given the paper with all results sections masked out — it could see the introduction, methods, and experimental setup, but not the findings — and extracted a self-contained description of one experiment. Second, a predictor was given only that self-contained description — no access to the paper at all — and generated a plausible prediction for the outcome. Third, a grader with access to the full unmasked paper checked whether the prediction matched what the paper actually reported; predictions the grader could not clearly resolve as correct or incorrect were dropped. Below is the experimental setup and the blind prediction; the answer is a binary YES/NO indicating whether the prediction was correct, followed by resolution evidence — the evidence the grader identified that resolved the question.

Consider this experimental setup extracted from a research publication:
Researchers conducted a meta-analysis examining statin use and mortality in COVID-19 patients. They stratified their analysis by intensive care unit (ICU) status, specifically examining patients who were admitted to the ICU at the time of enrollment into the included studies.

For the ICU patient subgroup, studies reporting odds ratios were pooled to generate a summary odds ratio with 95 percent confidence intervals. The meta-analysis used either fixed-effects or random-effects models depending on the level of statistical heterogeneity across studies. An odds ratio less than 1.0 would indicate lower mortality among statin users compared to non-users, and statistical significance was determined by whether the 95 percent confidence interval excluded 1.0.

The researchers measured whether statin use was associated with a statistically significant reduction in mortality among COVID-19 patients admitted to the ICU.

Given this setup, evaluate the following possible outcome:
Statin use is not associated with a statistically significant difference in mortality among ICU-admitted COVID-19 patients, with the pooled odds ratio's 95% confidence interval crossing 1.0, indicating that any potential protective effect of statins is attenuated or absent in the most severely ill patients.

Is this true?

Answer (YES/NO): YES